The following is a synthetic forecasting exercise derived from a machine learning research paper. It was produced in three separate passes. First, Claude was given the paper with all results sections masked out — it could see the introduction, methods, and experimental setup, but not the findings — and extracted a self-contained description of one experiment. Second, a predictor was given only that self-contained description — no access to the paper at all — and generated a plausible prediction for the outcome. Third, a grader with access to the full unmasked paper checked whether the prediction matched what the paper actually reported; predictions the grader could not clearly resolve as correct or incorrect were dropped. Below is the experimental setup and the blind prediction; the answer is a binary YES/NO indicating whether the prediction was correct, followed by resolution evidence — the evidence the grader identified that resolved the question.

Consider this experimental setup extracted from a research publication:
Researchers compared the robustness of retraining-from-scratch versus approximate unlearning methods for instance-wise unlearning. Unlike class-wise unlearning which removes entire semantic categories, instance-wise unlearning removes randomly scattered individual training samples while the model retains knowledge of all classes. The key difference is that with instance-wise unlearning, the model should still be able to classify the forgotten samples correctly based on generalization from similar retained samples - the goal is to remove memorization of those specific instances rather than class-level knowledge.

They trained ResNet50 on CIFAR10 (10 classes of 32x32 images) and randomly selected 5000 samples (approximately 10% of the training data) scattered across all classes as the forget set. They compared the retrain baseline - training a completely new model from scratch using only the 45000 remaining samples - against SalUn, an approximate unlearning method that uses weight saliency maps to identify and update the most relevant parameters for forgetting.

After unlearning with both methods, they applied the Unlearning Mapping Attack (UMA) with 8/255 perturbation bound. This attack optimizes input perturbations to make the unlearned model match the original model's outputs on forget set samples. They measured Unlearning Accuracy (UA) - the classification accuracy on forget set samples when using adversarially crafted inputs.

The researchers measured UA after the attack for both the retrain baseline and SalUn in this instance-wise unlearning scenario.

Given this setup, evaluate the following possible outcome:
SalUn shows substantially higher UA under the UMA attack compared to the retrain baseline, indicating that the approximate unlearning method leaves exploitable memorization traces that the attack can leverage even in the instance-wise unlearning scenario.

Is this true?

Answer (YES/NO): NO